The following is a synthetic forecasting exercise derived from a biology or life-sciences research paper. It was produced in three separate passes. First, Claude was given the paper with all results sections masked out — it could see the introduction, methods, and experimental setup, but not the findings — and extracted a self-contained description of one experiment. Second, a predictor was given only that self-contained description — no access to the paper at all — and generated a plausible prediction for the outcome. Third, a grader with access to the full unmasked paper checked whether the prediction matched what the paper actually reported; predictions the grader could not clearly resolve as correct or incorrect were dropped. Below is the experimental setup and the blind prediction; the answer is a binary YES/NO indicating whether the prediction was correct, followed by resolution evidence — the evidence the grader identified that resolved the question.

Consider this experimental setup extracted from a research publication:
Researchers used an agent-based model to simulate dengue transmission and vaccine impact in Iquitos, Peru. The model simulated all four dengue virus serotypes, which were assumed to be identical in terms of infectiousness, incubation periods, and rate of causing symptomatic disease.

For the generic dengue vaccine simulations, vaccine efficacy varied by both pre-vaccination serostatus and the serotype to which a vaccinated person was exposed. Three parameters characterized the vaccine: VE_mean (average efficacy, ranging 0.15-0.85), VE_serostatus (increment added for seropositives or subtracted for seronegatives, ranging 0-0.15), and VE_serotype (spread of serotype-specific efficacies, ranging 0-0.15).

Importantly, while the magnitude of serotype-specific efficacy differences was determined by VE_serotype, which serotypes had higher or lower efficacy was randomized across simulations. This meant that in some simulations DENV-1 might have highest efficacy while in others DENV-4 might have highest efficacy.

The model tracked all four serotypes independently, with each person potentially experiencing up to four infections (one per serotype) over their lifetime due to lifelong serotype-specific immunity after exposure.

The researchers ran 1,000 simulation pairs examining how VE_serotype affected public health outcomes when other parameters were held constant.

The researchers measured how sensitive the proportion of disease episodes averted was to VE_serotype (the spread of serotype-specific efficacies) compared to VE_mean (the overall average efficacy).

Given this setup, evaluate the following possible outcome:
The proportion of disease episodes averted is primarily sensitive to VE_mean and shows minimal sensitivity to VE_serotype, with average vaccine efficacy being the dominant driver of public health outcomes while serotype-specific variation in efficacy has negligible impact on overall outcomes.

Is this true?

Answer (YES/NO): YES